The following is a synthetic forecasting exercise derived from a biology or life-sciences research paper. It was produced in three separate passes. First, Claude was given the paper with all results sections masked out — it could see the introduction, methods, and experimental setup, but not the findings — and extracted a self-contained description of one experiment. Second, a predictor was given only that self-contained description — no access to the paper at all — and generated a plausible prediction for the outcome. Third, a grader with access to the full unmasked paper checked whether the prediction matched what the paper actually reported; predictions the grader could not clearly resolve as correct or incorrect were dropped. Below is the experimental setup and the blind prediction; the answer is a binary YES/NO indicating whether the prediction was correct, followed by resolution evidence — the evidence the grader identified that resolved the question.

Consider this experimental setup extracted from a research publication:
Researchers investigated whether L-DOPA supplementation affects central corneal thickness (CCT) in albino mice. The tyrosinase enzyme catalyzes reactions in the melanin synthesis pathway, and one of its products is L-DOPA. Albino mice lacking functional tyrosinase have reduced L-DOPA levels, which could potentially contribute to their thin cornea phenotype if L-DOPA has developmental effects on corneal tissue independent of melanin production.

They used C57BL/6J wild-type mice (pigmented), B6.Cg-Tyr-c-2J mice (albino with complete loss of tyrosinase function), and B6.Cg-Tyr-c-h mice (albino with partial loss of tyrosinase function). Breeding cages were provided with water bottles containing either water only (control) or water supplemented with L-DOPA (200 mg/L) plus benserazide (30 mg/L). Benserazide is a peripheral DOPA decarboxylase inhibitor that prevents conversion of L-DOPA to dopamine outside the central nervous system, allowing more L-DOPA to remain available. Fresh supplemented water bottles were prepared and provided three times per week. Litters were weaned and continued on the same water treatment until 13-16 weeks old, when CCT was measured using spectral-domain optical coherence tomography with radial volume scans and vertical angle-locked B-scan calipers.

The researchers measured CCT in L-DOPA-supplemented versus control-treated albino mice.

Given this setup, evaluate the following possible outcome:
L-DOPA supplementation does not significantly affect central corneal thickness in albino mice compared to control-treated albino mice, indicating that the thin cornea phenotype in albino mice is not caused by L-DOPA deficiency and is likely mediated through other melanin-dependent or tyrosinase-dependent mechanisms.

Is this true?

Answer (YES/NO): YES